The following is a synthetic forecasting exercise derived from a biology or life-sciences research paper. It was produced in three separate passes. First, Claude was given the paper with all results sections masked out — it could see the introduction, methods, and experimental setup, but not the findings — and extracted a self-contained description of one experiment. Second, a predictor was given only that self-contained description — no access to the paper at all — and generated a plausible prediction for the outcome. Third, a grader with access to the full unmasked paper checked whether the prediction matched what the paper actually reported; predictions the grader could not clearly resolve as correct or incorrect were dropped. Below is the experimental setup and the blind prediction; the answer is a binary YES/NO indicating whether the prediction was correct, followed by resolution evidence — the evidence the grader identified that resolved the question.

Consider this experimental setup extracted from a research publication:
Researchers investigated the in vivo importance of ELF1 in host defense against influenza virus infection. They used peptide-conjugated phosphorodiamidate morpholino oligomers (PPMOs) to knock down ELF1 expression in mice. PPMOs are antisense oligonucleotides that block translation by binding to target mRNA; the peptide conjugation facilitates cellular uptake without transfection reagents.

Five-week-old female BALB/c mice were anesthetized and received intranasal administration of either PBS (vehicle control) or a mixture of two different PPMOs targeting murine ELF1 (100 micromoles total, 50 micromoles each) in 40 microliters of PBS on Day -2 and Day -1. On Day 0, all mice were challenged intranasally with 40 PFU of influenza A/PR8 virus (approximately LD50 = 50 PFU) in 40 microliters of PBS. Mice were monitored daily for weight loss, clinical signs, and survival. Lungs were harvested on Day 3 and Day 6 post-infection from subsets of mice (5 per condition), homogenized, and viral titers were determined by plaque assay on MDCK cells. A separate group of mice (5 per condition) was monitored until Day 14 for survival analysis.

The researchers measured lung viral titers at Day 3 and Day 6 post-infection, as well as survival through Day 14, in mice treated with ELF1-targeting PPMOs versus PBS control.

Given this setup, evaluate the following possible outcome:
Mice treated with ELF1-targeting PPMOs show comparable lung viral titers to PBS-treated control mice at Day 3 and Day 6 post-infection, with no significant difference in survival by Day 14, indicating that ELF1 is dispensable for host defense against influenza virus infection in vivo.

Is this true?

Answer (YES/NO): NO